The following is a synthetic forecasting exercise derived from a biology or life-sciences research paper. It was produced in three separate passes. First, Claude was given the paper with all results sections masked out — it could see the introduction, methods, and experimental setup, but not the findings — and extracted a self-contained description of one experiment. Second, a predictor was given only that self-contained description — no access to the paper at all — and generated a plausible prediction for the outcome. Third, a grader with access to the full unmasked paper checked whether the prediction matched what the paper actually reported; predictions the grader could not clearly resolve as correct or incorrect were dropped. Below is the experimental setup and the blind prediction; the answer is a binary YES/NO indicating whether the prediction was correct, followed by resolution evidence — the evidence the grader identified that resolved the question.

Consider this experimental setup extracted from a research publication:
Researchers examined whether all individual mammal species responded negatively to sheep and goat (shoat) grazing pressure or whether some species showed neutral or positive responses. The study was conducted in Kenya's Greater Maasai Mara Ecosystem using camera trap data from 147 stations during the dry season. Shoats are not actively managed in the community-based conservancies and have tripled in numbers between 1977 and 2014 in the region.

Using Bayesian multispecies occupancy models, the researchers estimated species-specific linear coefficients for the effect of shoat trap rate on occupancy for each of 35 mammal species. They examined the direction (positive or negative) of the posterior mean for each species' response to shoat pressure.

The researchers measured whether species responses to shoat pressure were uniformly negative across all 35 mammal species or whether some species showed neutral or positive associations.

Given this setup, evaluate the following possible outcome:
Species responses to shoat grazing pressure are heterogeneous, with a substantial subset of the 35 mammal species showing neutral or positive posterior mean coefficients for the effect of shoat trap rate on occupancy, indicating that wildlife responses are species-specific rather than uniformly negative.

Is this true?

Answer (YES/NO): NO